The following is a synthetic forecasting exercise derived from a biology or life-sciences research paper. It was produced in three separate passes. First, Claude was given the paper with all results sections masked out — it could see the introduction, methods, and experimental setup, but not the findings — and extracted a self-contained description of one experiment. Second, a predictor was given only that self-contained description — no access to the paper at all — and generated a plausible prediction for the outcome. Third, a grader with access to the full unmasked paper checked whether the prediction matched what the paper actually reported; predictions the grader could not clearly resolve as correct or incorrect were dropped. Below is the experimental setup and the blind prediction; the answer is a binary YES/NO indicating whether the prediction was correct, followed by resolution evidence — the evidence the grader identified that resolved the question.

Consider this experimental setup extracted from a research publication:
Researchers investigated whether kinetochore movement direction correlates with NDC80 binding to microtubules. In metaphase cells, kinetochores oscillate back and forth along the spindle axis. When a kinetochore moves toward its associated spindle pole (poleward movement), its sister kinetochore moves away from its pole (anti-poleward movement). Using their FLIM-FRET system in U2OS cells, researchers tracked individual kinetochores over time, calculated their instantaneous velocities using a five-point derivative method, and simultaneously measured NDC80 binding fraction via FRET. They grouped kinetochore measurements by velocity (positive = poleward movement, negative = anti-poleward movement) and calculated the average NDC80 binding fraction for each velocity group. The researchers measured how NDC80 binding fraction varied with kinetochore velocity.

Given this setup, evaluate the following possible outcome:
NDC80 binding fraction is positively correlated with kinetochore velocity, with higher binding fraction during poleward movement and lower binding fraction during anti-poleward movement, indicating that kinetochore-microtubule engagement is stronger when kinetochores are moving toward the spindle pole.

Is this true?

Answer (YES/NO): NO